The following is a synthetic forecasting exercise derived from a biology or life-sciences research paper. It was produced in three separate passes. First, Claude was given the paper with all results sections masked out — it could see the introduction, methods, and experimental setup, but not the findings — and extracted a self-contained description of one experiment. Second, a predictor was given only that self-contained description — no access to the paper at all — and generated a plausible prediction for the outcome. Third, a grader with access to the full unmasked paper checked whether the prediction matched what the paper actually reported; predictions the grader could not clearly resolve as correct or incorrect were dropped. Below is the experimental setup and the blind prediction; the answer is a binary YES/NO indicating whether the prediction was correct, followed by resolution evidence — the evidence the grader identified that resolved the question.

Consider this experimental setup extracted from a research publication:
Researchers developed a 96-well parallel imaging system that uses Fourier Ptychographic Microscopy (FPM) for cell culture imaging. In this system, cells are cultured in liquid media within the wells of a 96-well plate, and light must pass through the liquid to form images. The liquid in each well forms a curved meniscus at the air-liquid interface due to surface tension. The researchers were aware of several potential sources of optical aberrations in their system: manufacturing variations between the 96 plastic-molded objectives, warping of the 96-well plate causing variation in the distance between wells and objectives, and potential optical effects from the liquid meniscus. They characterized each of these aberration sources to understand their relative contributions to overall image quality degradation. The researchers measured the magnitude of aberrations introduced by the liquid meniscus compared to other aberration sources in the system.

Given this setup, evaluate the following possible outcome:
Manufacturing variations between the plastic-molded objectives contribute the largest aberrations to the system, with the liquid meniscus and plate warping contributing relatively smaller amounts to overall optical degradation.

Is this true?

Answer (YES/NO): NO